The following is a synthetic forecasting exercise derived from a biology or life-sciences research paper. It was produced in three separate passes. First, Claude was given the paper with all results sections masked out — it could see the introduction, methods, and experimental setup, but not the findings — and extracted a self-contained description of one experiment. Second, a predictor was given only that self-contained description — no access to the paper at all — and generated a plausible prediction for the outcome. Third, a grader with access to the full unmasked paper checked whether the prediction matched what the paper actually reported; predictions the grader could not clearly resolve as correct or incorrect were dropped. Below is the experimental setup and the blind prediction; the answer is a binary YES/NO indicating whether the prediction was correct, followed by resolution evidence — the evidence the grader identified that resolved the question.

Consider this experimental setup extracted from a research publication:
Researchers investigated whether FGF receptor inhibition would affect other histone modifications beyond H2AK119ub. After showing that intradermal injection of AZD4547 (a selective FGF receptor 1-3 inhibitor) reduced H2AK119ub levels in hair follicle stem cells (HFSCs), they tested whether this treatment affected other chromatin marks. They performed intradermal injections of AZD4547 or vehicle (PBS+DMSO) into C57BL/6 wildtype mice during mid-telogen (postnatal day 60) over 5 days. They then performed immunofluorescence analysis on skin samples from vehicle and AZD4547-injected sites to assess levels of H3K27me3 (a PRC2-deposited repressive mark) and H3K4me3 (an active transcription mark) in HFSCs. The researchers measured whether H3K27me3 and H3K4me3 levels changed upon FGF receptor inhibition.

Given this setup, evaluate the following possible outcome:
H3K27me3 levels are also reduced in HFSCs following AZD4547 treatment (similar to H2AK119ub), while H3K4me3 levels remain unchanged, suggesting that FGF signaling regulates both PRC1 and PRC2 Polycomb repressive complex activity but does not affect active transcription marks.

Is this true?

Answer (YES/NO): NO